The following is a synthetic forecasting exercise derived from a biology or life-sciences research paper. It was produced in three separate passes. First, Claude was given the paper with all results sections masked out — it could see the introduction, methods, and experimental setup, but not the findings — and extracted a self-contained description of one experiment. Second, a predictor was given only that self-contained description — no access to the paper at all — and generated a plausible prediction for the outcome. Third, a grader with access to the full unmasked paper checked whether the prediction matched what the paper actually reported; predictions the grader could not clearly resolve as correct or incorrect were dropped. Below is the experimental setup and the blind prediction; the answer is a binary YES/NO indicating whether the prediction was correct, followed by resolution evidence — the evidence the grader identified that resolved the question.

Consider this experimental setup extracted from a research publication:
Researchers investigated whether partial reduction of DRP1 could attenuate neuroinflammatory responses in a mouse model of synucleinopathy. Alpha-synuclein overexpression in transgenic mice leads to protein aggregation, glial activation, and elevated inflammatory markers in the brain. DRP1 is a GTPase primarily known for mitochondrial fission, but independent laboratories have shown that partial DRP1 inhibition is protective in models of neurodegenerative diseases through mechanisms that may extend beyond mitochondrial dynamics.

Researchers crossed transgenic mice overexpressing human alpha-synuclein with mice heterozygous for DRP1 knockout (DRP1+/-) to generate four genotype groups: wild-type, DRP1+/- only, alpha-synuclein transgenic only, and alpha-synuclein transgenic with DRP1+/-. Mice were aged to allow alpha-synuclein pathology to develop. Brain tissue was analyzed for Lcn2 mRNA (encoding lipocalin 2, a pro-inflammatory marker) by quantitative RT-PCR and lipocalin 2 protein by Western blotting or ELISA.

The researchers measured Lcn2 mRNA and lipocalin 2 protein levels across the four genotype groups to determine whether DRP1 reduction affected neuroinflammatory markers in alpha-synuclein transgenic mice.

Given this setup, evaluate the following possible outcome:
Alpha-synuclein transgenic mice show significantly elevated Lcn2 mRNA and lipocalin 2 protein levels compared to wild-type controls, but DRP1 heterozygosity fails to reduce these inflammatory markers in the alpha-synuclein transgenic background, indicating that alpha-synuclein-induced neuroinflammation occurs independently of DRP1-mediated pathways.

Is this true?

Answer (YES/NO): NO